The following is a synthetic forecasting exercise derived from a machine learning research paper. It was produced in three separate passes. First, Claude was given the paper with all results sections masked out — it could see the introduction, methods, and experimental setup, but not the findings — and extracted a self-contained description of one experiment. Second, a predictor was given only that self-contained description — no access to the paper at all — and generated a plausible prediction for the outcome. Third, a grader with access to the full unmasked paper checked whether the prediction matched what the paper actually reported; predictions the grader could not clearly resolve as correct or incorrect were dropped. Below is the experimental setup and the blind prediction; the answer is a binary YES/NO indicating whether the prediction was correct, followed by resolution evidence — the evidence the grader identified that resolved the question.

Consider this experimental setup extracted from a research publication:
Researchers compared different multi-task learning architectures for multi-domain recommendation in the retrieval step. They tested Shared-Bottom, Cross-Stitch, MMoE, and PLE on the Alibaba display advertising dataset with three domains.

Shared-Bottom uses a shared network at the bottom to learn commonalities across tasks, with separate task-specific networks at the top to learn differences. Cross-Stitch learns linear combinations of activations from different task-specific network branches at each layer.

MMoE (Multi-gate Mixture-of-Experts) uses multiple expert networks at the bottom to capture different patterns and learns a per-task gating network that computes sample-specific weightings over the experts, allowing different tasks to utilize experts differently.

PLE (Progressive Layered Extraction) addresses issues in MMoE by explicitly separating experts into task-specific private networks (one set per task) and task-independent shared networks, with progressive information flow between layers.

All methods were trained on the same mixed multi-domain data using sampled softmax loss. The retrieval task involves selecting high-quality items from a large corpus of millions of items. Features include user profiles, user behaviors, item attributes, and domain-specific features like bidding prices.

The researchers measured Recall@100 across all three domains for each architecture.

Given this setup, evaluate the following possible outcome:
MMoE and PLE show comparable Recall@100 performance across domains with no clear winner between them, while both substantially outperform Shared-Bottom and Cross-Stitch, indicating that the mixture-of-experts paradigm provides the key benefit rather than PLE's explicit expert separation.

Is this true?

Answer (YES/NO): NO